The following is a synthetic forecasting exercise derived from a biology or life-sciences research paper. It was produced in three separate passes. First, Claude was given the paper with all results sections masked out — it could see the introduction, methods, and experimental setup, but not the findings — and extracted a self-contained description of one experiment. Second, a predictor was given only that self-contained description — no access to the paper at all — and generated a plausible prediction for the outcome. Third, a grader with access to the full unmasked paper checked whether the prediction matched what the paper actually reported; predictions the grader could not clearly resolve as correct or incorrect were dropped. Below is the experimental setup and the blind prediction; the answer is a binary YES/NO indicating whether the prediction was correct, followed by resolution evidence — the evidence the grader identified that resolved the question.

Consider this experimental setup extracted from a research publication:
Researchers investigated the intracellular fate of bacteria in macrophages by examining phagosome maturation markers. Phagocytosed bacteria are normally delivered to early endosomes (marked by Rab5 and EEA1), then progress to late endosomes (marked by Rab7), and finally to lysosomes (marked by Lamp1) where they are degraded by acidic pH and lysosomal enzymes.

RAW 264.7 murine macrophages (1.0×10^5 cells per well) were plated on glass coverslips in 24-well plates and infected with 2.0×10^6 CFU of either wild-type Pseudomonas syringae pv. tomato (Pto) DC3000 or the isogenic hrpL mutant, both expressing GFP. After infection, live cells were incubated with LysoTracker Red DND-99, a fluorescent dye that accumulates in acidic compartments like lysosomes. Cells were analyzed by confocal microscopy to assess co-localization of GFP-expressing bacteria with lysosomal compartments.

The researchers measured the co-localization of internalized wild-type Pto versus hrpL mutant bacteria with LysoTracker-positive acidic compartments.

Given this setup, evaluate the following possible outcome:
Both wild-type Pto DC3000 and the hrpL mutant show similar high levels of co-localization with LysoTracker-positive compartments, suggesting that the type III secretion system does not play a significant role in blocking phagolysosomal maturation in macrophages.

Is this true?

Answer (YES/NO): YES